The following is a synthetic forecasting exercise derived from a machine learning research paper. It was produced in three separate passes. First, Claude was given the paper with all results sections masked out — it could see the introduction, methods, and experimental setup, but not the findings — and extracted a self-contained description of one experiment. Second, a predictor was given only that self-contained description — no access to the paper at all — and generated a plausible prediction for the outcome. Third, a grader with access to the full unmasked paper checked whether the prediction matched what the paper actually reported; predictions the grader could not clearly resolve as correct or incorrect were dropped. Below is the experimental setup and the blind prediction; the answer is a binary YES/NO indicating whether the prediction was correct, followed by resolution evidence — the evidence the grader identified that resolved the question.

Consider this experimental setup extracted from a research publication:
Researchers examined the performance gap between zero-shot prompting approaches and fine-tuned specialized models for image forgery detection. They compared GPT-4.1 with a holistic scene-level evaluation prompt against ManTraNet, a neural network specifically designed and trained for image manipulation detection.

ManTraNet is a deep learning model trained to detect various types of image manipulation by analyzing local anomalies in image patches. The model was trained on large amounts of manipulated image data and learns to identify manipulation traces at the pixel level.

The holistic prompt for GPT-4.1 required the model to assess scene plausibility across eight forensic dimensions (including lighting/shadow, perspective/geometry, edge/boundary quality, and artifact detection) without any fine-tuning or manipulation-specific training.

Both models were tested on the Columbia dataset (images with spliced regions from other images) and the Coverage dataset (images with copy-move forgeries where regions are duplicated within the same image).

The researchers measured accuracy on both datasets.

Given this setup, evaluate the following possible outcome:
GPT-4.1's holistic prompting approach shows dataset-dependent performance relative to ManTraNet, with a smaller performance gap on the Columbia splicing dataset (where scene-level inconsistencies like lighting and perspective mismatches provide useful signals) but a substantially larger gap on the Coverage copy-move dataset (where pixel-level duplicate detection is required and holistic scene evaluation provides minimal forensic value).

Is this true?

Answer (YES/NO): NO